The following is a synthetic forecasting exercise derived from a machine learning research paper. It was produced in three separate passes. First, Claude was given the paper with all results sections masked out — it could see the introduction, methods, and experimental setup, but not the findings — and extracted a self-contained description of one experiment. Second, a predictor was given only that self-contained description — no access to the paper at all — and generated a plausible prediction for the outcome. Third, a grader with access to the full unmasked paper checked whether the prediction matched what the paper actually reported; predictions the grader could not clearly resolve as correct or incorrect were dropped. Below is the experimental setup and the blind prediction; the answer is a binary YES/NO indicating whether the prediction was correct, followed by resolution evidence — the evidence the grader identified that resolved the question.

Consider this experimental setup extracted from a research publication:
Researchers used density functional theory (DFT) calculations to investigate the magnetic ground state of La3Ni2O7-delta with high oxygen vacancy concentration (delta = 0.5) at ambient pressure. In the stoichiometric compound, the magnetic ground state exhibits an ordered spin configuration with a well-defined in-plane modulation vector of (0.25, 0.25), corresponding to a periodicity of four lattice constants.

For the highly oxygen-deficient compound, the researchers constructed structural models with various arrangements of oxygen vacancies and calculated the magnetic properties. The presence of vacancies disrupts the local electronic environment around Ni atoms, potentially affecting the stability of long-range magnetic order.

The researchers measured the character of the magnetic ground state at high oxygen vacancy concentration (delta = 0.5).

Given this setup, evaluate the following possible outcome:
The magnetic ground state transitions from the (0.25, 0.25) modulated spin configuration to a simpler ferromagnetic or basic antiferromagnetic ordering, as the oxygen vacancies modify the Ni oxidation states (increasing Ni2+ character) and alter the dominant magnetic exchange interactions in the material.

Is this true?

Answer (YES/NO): NO